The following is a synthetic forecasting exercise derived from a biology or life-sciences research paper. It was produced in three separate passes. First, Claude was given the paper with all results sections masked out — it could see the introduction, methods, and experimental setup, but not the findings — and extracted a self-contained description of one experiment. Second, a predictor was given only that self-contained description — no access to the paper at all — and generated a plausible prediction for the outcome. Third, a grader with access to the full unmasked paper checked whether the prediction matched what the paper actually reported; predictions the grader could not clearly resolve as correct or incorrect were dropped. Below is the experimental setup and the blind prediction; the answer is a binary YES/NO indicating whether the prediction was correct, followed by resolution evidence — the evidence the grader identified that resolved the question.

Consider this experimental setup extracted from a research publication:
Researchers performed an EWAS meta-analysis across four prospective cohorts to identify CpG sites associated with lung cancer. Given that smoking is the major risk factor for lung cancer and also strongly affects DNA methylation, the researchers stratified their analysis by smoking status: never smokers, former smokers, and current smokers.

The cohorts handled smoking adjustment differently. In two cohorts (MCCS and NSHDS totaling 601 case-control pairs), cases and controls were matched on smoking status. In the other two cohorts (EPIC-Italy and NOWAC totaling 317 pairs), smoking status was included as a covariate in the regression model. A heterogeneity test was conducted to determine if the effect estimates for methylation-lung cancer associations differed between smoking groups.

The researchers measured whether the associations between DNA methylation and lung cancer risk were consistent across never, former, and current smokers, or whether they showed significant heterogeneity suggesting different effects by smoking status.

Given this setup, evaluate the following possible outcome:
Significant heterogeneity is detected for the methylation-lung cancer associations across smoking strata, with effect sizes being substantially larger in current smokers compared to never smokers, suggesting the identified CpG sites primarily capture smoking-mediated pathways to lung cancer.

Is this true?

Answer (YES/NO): NO